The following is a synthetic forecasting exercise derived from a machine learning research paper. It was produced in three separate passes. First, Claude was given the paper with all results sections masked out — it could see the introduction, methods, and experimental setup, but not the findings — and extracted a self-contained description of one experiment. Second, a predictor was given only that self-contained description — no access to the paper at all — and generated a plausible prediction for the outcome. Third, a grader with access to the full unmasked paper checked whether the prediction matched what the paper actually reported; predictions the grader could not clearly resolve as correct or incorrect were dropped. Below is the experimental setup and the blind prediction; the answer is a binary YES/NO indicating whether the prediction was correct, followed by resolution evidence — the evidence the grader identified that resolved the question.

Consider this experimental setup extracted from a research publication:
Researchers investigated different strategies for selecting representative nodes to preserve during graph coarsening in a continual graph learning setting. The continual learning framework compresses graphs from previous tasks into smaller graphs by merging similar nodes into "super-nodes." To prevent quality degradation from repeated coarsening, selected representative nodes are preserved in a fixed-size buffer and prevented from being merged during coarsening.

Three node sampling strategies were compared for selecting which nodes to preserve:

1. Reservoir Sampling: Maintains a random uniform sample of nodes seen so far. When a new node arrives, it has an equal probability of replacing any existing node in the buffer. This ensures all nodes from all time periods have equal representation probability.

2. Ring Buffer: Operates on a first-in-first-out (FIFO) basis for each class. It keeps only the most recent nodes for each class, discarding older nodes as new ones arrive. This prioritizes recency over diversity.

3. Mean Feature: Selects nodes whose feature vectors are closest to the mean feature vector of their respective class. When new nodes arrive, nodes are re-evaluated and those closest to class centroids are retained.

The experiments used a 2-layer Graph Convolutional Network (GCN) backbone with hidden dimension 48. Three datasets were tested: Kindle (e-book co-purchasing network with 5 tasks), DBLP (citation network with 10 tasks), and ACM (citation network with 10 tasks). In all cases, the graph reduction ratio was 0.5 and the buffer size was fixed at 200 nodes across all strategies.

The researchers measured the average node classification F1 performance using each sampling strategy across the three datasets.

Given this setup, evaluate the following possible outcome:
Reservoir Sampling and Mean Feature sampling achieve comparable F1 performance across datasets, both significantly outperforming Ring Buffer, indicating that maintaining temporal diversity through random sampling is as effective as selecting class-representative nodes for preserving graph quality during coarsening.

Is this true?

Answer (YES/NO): YES